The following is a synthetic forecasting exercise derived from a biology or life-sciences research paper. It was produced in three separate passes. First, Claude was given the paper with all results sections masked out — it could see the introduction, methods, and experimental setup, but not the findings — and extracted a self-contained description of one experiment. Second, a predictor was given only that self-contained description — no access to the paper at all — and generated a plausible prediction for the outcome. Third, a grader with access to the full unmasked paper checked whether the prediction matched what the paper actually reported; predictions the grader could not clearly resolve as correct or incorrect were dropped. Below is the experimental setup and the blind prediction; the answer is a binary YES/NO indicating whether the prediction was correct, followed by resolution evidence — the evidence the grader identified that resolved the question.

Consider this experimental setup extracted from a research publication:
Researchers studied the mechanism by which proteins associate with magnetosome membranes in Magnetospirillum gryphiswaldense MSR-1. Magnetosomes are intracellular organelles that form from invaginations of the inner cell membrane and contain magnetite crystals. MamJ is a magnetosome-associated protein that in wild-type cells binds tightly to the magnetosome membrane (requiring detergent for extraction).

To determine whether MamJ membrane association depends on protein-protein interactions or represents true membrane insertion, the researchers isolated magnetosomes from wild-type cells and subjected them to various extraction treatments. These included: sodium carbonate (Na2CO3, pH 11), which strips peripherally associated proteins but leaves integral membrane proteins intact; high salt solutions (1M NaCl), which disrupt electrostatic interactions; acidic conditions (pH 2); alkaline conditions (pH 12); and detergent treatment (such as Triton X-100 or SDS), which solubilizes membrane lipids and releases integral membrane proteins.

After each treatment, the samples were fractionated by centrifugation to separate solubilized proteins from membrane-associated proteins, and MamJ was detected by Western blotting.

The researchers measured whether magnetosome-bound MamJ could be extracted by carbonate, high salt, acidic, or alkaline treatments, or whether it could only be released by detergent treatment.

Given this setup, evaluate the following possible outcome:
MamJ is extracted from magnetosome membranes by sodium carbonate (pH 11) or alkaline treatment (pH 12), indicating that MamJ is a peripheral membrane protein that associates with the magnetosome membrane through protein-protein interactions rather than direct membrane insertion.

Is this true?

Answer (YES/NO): NO